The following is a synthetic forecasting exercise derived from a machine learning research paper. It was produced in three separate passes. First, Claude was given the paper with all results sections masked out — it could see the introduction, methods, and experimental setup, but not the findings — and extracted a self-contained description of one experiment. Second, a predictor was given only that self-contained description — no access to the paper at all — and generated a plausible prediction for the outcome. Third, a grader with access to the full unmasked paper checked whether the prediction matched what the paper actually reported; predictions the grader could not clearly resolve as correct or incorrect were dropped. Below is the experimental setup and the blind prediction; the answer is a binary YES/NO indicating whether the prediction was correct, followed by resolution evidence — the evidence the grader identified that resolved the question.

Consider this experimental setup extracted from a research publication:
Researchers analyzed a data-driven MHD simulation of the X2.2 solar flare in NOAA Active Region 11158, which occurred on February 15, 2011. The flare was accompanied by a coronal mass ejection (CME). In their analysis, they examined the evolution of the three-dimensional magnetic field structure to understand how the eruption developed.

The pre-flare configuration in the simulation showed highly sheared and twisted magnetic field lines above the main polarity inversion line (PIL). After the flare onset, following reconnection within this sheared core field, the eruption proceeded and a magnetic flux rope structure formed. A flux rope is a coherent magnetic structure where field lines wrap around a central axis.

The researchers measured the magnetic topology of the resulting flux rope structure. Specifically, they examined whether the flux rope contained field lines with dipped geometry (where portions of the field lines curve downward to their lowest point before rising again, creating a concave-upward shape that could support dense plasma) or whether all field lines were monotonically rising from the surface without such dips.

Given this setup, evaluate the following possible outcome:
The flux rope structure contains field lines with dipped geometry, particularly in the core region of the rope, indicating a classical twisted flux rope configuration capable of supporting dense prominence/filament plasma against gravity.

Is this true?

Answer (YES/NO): YES